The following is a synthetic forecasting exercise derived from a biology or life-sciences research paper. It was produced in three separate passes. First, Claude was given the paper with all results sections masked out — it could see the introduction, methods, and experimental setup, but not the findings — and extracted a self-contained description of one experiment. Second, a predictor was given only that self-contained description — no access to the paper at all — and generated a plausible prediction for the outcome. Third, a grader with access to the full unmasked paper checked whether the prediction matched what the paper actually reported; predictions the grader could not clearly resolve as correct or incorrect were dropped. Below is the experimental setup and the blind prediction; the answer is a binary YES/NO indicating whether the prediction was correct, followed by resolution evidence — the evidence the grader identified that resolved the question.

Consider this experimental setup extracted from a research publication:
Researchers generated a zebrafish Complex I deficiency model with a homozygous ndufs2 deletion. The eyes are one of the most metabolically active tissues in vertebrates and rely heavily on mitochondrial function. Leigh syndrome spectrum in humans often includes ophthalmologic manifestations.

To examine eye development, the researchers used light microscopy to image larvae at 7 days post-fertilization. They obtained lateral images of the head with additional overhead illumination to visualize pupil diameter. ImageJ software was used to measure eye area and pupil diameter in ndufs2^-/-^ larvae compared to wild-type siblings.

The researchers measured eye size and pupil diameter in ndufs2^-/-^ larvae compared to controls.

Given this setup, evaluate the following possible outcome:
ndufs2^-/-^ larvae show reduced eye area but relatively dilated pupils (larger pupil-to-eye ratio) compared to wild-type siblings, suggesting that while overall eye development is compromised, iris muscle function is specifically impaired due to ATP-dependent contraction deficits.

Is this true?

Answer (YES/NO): NO